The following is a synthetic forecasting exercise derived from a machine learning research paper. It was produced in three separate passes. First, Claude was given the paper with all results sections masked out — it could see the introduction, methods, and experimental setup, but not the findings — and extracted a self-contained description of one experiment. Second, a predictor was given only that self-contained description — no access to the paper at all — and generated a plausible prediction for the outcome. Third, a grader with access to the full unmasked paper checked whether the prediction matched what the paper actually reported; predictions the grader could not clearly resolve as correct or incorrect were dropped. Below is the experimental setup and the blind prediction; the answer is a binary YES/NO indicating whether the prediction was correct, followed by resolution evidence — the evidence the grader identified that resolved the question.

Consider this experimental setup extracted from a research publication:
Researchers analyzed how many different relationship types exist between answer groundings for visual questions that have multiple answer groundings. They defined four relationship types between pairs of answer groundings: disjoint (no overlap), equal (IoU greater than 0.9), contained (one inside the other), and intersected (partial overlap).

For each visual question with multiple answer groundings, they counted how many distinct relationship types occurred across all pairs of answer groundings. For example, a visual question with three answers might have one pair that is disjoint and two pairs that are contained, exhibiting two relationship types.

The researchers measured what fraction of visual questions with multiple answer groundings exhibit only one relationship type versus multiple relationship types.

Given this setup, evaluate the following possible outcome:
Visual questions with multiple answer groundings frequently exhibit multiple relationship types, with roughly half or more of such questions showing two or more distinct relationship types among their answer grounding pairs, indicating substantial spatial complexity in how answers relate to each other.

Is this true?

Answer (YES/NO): NO